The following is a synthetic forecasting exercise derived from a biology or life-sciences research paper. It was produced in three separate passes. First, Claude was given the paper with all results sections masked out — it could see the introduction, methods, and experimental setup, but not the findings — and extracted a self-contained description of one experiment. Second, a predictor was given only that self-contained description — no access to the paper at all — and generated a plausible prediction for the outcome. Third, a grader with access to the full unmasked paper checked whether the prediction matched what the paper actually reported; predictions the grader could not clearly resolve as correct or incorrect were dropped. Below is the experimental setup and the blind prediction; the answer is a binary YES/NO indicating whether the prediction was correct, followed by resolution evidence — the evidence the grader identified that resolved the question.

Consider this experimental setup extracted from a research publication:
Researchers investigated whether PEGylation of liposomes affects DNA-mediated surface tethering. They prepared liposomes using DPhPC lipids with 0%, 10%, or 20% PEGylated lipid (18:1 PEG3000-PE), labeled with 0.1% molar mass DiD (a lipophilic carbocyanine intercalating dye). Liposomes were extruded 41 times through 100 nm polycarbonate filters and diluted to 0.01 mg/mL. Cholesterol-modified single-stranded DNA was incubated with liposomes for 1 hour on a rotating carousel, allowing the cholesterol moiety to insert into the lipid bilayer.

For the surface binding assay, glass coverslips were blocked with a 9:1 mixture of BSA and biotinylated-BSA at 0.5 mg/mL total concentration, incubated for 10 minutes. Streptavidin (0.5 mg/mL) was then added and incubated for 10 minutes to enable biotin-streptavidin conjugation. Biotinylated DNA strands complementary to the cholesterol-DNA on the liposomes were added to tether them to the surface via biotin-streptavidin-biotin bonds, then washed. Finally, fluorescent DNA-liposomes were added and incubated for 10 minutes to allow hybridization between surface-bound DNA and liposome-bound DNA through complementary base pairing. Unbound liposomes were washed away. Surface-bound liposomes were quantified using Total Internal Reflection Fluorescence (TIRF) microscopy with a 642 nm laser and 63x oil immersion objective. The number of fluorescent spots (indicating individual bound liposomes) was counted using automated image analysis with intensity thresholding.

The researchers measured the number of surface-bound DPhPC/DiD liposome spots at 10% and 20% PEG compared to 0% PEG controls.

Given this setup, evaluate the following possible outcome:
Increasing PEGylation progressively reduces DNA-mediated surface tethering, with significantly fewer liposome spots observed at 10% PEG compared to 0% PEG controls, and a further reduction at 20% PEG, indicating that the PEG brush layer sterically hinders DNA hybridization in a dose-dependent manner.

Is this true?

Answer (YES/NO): YES